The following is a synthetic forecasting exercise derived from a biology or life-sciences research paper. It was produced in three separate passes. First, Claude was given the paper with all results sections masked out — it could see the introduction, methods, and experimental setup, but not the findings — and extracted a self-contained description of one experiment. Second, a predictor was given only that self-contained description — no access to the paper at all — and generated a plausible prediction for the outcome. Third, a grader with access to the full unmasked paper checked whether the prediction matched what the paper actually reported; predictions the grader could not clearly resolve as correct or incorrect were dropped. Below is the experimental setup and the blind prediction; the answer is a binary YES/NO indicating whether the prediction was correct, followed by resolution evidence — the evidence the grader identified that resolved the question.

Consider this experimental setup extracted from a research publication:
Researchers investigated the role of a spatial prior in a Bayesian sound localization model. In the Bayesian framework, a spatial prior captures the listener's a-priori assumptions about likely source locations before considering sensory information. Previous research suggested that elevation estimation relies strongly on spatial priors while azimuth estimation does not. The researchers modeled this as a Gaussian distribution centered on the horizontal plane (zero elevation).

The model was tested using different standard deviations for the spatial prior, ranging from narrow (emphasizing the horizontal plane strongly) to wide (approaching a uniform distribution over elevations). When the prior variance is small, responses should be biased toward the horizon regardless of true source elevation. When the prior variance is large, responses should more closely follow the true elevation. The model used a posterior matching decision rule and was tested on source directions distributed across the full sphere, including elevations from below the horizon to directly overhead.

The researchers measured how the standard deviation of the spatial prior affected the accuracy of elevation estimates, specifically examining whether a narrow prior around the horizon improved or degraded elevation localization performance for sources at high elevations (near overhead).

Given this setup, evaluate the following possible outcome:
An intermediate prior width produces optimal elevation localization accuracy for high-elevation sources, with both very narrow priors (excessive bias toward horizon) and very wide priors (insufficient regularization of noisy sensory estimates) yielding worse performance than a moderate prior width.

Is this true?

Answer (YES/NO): NO